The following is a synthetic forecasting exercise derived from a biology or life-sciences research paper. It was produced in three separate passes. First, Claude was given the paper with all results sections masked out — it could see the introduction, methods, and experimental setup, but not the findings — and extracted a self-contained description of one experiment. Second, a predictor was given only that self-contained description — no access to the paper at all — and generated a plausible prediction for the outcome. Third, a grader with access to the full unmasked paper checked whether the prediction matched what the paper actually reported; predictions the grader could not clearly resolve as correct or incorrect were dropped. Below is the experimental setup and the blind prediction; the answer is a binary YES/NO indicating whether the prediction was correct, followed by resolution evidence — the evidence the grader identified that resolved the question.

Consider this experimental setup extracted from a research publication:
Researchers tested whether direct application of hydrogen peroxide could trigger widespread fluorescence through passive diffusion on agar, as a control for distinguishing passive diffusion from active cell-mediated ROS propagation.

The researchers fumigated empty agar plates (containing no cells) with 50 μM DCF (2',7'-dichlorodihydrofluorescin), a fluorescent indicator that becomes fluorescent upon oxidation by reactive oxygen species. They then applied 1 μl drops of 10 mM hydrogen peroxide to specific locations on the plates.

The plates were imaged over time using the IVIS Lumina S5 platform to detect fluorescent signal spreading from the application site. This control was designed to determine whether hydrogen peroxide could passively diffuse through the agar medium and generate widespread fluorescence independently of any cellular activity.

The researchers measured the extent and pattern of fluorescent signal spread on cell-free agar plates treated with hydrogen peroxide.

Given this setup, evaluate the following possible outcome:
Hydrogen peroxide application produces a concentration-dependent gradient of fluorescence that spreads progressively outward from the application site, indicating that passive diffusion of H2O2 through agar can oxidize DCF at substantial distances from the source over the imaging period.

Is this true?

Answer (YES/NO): NO